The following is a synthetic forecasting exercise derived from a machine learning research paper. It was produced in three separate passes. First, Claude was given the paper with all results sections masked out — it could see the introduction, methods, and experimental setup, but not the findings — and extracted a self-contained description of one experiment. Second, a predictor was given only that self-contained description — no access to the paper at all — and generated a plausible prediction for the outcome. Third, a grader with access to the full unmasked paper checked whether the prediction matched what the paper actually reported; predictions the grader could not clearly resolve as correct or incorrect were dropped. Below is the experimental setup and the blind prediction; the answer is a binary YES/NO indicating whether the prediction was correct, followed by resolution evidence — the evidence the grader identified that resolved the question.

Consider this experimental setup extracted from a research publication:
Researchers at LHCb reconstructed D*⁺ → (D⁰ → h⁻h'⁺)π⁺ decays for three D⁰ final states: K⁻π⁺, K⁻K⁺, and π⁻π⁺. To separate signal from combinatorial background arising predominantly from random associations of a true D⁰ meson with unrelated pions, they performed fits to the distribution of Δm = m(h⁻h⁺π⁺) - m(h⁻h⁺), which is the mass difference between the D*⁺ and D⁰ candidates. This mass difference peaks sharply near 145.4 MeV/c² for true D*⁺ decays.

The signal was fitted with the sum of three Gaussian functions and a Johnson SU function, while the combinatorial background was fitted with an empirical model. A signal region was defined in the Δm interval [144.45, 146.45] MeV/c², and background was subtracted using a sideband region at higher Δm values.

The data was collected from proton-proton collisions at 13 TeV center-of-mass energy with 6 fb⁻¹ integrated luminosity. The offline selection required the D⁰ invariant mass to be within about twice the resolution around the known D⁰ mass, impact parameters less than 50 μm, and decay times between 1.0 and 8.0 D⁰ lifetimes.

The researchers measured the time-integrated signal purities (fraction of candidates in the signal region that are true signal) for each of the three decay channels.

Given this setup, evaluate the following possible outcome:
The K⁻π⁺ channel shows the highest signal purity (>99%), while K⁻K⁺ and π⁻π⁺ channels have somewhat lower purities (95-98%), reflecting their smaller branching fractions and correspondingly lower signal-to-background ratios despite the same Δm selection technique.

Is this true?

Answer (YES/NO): NO